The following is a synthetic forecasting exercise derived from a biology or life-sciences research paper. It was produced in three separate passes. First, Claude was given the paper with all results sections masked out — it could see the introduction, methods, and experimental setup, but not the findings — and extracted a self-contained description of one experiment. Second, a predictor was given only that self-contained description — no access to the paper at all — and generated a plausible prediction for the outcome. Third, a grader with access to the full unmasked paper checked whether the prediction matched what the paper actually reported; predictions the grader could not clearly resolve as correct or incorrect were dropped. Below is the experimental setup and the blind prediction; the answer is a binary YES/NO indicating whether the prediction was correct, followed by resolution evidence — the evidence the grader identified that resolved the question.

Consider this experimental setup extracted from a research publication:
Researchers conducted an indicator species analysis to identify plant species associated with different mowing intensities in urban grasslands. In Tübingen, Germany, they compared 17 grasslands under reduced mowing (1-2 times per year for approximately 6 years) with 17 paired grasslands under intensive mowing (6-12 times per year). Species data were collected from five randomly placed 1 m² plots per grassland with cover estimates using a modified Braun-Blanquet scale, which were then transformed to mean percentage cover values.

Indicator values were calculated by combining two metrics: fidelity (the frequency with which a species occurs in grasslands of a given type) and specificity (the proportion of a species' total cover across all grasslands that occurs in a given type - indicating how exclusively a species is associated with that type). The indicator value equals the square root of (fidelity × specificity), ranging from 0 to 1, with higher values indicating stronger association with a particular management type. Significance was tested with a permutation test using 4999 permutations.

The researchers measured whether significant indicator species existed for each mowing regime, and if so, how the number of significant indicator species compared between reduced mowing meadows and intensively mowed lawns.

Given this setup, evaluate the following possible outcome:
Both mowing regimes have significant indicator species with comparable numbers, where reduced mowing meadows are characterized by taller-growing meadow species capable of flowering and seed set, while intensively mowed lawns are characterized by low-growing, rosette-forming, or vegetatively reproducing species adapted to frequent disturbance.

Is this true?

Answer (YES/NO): NO